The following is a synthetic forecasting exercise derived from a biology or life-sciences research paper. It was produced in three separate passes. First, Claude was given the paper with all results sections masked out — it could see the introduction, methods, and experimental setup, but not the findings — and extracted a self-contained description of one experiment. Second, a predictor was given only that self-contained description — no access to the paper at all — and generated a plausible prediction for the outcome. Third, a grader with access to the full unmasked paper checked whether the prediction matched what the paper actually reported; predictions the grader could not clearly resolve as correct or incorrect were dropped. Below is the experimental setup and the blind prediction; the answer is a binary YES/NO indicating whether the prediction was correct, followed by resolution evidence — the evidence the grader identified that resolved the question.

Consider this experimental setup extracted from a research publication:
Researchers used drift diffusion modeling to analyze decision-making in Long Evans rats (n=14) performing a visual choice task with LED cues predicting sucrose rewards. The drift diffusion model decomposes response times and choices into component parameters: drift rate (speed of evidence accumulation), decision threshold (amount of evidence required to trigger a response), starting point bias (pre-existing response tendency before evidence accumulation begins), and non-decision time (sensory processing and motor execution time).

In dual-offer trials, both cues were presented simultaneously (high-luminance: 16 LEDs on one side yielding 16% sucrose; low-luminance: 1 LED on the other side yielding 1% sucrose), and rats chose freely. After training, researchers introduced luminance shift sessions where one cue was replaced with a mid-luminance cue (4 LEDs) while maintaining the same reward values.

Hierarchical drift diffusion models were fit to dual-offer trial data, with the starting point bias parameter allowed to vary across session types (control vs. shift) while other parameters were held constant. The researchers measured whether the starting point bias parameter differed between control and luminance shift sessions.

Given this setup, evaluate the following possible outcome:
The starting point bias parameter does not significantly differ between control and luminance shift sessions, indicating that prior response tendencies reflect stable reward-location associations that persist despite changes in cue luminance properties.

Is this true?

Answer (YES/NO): NO